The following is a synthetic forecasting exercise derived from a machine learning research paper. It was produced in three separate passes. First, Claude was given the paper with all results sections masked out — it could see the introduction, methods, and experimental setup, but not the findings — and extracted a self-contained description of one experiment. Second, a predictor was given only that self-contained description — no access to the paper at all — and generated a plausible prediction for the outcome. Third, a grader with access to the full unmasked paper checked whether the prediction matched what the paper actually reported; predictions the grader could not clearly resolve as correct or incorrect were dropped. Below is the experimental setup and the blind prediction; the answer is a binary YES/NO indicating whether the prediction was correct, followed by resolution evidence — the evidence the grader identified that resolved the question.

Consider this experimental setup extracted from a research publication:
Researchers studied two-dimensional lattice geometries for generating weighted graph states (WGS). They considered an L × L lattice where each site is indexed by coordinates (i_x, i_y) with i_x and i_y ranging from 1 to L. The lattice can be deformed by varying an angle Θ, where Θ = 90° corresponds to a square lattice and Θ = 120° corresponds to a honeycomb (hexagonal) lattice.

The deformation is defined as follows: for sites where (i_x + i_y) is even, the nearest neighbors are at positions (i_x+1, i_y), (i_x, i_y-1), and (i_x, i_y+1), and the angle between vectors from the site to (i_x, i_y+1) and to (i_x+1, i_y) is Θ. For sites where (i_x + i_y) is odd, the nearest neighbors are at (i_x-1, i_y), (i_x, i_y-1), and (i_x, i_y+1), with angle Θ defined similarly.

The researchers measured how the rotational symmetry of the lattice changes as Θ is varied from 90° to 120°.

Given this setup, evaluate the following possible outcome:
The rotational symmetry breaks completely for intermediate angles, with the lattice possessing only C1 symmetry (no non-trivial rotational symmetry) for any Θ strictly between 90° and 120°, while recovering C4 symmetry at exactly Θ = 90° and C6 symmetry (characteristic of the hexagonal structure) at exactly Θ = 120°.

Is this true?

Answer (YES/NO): NO